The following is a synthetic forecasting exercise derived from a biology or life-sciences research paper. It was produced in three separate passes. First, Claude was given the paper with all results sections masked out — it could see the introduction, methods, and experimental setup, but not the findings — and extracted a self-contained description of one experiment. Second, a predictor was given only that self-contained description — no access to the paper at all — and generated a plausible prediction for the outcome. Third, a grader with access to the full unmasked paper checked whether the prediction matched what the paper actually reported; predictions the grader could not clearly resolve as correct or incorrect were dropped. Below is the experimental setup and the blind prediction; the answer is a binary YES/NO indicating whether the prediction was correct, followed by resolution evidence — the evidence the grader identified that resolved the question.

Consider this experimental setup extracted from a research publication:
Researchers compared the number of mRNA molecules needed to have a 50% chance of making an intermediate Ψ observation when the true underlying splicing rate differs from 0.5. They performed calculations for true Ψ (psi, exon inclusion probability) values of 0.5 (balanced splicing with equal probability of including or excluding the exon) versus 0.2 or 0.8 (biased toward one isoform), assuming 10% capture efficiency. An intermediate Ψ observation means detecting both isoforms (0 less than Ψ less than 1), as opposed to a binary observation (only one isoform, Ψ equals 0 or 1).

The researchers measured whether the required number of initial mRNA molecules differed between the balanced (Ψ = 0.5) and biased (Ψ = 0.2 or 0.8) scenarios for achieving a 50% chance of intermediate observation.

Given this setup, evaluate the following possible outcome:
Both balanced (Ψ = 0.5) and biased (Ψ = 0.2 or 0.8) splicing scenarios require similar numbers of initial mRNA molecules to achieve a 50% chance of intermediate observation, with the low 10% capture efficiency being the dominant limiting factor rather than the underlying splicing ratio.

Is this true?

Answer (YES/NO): NO